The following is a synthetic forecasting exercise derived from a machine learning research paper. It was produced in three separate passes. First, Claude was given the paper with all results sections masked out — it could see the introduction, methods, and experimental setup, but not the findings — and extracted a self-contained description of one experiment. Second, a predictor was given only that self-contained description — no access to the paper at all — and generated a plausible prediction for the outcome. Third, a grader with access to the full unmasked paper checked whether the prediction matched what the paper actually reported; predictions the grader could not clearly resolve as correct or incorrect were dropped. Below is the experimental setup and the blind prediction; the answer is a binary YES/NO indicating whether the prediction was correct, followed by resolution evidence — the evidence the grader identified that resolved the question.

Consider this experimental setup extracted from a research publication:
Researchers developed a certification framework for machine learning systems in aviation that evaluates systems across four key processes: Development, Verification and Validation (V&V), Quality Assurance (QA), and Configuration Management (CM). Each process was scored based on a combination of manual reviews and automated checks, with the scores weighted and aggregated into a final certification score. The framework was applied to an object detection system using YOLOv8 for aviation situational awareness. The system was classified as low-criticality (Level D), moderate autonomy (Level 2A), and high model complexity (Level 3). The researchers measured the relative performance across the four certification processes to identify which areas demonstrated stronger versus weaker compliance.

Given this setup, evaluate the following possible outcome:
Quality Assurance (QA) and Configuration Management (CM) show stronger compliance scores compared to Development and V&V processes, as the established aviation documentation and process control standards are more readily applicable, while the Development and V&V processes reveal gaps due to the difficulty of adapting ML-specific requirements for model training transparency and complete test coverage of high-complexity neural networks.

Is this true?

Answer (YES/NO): NO